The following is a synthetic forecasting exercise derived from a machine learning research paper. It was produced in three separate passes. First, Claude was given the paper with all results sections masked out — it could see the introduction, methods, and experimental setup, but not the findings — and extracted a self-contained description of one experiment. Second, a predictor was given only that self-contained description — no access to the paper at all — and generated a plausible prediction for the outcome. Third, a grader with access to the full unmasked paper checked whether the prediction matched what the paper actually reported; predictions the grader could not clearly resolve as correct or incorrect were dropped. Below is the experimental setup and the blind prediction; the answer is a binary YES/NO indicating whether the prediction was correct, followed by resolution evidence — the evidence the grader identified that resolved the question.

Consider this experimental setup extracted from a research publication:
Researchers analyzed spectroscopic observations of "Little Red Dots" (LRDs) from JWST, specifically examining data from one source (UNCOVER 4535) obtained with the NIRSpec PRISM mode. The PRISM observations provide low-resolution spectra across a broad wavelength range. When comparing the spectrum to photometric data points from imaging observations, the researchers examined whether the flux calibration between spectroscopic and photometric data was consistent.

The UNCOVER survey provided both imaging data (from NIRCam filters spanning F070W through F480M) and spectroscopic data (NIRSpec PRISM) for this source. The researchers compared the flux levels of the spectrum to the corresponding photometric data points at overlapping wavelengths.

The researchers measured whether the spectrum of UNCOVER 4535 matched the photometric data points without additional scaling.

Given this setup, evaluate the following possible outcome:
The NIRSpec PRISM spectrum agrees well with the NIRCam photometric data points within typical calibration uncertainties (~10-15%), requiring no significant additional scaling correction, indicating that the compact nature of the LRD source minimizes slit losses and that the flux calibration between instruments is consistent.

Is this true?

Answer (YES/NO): NO